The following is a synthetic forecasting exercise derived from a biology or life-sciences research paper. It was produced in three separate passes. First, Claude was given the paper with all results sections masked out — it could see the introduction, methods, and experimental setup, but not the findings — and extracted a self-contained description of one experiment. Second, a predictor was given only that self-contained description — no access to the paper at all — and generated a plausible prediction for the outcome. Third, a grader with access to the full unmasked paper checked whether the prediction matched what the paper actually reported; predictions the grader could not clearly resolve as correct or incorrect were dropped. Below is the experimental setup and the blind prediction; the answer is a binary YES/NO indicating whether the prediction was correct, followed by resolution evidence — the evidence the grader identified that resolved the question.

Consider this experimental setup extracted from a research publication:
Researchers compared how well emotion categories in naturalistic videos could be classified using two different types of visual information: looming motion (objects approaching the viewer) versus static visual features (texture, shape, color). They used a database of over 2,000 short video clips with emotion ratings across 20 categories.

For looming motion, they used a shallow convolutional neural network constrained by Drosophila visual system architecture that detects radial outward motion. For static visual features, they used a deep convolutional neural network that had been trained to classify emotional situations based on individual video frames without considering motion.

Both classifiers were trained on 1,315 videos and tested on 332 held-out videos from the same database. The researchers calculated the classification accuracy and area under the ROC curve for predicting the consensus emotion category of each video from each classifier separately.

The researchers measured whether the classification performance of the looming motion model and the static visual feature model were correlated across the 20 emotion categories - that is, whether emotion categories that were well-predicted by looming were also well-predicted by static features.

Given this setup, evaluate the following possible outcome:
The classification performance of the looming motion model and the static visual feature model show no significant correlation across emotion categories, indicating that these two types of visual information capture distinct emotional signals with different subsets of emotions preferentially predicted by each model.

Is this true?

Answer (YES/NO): YES